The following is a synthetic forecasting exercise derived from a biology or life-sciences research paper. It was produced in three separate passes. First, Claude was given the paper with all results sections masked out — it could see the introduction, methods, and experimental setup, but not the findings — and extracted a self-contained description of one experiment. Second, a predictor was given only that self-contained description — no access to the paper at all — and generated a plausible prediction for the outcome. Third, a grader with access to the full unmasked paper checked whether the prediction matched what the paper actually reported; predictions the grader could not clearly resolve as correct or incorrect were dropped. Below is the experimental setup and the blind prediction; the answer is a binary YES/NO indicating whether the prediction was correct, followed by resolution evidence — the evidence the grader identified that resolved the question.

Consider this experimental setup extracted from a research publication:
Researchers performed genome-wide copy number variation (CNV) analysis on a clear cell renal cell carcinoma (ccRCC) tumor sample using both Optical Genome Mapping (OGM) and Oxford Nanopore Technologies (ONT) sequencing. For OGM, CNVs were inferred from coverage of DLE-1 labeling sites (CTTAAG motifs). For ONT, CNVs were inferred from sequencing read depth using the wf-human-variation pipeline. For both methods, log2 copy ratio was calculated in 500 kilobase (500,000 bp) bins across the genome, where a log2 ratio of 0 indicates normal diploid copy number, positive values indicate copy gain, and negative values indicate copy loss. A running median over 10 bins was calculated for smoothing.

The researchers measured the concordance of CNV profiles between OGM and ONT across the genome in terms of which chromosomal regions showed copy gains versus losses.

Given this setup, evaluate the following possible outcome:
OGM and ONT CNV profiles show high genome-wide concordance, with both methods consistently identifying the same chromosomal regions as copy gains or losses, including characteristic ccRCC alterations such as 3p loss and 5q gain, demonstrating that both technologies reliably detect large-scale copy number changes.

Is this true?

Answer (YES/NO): YES